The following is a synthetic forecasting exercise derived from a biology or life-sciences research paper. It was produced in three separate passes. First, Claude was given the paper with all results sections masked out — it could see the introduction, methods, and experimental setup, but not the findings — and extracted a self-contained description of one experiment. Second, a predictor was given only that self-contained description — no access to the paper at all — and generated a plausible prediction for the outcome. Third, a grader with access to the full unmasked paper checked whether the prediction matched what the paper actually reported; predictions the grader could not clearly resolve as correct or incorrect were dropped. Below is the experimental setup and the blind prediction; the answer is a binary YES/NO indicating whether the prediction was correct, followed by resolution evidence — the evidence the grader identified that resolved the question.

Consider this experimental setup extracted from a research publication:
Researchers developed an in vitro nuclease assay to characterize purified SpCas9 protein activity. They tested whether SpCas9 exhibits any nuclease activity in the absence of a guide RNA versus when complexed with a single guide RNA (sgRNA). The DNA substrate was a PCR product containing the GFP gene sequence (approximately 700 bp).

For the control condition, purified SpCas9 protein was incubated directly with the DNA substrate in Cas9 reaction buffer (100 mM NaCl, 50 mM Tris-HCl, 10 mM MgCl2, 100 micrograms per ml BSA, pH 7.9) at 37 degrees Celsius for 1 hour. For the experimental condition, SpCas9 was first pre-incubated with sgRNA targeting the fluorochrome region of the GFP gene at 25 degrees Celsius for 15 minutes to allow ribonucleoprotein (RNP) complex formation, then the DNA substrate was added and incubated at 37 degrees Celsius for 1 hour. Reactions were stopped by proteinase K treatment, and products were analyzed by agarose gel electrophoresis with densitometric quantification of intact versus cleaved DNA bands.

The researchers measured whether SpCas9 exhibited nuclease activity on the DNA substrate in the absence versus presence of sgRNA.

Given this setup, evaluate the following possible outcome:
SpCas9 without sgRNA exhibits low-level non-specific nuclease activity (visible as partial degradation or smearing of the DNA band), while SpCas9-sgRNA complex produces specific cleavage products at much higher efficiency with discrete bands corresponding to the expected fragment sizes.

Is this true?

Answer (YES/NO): NO